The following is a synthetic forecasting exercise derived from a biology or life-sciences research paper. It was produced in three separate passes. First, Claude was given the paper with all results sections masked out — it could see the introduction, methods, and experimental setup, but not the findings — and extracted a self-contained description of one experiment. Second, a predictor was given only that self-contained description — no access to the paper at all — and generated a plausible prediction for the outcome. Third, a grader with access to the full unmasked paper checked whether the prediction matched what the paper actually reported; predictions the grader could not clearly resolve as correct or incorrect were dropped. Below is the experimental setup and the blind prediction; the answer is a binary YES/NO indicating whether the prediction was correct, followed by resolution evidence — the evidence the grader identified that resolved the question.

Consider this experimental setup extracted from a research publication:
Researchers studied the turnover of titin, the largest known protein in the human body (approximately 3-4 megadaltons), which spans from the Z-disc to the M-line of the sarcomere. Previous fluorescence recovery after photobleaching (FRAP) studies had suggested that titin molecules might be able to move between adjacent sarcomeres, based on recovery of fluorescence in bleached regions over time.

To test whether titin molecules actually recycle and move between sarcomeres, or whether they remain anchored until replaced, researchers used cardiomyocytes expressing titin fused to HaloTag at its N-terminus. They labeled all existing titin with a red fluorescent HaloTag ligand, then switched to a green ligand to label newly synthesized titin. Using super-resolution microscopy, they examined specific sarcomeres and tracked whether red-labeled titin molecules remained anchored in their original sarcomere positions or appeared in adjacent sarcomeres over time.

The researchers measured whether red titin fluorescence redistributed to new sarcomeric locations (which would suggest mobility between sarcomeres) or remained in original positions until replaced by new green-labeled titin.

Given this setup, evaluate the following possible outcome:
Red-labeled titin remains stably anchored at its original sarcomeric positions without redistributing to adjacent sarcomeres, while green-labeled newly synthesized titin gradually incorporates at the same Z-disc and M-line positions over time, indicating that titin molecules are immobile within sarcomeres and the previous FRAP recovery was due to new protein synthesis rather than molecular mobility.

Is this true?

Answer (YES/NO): YES